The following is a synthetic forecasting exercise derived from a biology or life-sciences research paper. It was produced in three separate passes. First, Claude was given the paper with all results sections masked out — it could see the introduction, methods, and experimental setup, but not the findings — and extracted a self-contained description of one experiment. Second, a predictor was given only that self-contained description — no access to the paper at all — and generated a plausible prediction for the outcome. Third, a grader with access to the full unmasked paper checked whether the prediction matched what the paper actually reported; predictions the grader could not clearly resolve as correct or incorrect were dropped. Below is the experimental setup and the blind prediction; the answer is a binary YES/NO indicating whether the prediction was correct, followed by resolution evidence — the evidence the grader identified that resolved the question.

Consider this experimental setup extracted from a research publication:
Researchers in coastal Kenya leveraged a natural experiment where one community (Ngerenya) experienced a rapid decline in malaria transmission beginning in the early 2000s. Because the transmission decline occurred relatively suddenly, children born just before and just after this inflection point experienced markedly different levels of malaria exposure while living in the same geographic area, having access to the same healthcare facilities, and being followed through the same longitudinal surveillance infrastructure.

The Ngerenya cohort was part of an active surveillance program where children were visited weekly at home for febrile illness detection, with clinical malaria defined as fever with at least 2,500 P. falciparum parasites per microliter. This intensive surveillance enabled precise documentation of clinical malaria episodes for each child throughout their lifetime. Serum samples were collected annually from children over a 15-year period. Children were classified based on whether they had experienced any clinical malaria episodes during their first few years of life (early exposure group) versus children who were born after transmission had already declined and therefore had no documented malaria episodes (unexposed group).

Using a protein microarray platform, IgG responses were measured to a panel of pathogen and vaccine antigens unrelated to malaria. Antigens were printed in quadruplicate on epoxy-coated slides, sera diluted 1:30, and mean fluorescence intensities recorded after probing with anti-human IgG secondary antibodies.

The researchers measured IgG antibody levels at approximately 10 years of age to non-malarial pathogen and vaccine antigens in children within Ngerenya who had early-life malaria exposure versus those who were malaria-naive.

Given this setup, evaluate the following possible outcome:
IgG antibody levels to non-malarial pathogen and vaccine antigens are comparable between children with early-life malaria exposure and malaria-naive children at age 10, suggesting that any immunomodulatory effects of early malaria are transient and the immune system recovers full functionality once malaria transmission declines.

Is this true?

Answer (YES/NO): NO